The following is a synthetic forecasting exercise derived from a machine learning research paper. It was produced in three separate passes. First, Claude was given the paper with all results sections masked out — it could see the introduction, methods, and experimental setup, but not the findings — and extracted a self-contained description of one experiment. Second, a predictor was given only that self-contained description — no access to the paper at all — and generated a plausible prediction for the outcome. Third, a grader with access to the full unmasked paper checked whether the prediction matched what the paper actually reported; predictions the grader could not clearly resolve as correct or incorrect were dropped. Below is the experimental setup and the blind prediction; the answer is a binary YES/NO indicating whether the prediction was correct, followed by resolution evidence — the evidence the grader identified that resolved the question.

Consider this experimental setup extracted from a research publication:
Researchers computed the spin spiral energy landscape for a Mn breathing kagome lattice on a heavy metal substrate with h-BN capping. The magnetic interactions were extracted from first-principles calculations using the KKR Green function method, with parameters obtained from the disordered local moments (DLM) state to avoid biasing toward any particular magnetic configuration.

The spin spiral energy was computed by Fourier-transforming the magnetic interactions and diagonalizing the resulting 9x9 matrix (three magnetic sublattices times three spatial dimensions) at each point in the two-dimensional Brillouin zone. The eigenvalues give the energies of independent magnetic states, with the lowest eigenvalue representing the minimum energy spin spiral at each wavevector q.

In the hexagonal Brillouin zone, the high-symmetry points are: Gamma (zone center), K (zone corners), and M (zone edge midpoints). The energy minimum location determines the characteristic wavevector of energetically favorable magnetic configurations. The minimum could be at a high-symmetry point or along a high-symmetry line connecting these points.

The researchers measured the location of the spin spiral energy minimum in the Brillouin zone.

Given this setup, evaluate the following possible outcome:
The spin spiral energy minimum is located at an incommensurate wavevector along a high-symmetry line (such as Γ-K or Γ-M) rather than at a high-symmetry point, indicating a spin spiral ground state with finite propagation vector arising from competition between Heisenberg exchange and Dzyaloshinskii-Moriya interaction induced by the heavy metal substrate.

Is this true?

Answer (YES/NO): NO